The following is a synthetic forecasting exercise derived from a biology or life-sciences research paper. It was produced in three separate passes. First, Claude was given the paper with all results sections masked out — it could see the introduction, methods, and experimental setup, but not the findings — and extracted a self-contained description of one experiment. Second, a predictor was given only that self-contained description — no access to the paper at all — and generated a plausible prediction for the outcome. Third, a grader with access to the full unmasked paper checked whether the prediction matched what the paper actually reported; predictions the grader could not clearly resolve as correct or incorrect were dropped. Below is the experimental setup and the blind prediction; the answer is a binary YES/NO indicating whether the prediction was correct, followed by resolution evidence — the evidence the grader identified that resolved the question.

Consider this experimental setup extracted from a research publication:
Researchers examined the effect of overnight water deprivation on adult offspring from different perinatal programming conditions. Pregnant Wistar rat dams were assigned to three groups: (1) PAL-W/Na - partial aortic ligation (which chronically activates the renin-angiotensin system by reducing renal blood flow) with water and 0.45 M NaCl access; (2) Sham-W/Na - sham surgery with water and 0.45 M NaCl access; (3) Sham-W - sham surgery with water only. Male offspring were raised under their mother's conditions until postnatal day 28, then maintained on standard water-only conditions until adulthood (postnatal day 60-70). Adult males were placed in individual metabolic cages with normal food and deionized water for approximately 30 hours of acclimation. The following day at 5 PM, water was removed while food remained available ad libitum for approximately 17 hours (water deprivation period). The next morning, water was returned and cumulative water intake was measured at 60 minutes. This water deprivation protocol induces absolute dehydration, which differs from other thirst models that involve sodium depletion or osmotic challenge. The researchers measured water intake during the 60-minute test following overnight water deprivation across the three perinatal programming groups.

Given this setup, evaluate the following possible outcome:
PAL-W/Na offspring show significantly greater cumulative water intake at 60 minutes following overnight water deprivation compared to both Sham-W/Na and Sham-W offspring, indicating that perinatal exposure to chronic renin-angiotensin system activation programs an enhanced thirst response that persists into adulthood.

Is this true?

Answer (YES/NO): NO